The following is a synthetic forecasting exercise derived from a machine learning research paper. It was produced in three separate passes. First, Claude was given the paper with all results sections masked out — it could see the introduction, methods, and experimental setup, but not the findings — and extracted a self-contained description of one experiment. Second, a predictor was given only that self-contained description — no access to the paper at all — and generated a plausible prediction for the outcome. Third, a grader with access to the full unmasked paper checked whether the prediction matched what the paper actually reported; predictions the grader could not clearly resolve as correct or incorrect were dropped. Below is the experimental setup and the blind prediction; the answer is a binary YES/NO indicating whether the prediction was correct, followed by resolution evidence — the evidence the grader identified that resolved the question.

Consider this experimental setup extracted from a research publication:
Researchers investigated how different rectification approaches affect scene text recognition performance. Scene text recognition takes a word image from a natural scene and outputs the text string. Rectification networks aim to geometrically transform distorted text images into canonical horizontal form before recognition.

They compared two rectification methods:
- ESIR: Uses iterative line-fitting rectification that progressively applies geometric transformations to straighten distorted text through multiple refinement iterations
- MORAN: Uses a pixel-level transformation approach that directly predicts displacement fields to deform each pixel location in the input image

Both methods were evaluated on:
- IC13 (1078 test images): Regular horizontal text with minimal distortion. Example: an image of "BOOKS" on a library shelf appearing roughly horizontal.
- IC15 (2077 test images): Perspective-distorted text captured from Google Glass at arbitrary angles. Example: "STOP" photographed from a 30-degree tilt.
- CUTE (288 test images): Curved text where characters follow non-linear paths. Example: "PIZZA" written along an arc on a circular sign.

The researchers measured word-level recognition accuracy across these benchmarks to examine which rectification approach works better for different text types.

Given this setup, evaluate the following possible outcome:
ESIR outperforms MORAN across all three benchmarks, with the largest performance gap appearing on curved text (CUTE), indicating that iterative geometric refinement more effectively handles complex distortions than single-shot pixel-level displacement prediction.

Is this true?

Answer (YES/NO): NO